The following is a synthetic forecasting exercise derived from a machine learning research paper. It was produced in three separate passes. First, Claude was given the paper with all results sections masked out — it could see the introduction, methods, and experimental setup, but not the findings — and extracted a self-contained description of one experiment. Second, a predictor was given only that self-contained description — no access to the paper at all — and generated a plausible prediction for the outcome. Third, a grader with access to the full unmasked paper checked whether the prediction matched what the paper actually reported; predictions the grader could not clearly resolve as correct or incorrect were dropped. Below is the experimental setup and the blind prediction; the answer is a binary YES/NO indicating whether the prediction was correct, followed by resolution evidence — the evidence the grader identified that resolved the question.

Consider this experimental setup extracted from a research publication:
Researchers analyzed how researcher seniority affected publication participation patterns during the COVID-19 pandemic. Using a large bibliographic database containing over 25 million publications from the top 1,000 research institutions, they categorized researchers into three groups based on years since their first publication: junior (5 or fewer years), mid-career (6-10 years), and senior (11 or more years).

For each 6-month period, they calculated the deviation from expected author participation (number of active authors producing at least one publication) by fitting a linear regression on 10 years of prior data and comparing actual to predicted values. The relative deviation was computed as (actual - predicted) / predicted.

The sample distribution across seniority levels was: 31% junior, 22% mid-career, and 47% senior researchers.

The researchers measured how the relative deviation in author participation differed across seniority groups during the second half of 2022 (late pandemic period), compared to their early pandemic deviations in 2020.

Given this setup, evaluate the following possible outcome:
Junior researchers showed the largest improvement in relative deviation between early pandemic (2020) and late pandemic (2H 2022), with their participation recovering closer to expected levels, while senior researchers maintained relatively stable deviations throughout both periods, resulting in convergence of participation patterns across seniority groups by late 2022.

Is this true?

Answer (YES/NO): NO